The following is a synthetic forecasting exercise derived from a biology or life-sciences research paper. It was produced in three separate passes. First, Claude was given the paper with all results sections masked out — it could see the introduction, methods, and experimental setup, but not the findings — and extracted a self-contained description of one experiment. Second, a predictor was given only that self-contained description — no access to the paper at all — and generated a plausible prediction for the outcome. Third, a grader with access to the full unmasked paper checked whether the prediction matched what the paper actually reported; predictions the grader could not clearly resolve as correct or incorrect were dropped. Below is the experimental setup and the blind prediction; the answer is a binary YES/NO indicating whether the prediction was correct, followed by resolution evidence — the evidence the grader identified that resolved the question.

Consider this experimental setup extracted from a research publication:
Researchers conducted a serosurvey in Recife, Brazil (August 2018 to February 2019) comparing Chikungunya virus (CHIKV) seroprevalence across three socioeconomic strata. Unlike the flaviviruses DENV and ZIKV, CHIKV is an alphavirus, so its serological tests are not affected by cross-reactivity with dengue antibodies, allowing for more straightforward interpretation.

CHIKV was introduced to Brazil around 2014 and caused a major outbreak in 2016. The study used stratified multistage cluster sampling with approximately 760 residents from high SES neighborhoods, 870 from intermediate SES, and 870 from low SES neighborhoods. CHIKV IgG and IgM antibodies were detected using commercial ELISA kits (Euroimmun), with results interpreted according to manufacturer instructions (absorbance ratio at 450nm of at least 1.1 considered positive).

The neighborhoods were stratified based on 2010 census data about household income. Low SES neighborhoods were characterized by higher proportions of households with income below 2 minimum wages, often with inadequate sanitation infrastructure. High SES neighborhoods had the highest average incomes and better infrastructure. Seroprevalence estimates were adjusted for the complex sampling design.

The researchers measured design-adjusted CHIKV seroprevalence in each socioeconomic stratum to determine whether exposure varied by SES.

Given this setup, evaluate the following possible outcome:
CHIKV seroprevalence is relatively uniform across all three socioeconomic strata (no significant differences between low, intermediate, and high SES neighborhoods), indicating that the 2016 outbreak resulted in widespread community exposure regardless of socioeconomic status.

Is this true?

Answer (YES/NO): NO